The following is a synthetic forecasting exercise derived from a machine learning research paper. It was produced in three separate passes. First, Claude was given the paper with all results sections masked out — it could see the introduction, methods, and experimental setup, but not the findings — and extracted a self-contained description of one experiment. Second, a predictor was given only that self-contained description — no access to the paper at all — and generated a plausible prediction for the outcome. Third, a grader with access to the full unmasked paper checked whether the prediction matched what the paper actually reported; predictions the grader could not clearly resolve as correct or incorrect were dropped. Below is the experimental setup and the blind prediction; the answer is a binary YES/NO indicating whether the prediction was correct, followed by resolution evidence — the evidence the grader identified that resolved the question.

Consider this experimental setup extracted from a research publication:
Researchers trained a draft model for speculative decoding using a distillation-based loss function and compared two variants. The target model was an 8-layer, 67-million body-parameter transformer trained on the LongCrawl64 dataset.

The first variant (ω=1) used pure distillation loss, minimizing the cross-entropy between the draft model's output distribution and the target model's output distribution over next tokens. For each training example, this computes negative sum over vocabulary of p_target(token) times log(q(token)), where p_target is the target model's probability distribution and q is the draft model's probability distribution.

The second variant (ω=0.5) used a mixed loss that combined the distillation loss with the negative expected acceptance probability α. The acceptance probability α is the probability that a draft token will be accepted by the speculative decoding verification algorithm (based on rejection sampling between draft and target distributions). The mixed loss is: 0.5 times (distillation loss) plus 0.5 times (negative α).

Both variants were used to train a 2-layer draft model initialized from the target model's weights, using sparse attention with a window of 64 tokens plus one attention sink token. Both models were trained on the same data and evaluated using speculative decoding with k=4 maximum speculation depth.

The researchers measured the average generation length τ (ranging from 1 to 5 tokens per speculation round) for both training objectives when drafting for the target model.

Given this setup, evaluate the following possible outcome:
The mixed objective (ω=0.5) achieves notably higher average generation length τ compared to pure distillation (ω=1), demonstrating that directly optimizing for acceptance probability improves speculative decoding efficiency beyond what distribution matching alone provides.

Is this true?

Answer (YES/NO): NO